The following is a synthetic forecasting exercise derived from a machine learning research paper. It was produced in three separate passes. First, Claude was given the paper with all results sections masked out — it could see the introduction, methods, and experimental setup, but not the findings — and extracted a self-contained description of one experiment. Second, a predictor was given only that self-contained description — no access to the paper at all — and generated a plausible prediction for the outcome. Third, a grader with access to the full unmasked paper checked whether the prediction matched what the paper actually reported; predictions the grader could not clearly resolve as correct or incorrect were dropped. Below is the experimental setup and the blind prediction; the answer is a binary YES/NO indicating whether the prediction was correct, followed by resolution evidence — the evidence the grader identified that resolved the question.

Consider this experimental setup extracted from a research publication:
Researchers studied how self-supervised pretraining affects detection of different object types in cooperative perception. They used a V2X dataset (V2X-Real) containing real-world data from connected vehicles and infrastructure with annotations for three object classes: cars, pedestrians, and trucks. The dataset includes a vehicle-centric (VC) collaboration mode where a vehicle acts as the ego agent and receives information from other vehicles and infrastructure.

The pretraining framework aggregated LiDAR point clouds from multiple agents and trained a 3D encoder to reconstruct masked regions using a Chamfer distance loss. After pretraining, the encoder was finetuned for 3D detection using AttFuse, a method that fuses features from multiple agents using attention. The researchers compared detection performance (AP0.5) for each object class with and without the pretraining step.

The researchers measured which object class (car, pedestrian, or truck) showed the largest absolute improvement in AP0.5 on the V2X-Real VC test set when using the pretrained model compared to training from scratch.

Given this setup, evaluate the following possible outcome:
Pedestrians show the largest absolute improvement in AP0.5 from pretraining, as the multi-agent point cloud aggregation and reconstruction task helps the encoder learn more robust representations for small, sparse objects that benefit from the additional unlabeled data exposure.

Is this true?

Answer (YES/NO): NO